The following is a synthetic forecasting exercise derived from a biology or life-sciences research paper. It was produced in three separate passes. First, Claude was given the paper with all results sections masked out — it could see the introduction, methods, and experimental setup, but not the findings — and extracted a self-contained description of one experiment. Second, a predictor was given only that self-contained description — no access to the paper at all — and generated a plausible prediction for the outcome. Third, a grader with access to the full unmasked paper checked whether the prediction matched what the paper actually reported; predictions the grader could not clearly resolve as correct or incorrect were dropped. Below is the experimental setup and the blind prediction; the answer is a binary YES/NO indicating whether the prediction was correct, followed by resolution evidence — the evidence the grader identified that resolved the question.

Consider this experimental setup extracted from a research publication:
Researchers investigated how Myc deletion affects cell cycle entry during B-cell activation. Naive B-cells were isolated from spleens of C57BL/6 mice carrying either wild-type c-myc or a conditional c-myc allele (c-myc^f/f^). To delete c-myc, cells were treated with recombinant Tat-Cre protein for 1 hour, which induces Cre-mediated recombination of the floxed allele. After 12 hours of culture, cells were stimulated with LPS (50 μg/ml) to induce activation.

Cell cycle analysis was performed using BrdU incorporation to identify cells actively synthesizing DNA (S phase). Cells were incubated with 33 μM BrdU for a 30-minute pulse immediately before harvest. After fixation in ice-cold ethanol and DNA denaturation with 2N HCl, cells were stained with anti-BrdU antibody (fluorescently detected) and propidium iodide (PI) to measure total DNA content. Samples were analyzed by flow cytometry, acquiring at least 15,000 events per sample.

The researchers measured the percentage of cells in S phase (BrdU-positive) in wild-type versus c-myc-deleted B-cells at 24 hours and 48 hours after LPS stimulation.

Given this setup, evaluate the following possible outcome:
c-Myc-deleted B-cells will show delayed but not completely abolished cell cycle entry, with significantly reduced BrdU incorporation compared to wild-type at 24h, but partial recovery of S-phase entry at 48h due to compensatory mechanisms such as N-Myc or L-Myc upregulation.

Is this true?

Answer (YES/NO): NO